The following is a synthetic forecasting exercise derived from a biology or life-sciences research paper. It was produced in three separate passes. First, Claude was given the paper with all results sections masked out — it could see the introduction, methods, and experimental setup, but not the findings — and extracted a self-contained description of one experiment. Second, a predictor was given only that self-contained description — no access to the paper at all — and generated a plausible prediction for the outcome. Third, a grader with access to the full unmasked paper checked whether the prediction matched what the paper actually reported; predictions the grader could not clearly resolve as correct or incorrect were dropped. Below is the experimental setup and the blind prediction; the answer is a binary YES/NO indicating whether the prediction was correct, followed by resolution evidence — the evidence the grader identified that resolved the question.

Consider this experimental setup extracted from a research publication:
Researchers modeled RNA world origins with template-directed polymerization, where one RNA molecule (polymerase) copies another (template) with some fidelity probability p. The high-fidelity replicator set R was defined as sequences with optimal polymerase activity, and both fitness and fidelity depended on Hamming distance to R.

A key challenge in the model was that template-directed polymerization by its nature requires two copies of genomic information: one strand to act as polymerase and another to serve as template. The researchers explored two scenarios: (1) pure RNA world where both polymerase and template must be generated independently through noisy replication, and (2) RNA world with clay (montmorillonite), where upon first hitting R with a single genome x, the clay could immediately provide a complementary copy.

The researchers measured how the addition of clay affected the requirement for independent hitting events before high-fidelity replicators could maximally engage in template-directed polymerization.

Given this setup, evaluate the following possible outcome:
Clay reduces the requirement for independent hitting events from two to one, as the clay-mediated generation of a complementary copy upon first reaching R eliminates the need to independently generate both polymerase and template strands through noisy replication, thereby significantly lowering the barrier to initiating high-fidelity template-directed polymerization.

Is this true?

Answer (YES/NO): YES